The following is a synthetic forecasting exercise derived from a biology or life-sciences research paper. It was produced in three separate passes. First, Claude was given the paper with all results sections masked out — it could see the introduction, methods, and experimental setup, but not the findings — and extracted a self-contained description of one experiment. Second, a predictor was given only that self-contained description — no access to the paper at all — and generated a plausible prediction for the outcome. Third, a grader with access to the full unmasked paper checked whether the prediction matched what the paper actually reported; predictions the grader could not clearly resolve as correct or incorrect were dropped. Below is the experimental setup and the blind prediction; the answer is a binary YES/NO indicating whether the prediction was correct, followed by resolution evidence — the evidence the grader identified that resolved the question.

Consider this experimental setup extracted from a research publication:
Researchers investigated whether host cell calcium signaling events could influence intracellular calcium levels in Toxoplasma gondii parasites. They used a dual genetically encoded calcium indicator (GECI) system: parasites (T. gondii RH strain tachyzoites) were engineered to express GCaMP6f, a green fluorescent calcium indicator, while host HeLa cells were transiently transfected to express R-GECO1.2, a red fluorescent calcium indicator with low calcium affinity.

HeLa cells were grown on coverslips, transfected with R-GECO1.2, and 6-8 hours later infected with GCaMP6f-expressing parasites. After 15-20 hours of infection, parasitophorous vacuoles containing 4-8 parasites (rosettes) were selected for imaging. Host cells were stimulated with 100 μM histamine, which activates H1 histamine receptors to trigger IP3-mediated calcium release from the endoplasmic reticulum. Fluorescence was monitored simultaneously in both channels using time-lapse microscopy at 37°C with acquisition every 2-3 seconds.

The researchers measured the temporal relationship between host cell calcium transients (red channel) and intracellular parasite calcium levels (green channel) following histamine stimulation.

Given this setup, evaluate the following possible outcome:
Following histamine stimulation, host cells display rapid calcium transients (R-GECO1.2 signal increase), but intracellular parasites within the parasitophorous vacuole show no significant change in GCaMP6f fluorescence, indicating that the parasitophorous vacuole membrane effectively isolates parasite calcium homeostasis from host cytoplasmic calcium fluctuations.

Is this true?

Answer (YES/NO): NO